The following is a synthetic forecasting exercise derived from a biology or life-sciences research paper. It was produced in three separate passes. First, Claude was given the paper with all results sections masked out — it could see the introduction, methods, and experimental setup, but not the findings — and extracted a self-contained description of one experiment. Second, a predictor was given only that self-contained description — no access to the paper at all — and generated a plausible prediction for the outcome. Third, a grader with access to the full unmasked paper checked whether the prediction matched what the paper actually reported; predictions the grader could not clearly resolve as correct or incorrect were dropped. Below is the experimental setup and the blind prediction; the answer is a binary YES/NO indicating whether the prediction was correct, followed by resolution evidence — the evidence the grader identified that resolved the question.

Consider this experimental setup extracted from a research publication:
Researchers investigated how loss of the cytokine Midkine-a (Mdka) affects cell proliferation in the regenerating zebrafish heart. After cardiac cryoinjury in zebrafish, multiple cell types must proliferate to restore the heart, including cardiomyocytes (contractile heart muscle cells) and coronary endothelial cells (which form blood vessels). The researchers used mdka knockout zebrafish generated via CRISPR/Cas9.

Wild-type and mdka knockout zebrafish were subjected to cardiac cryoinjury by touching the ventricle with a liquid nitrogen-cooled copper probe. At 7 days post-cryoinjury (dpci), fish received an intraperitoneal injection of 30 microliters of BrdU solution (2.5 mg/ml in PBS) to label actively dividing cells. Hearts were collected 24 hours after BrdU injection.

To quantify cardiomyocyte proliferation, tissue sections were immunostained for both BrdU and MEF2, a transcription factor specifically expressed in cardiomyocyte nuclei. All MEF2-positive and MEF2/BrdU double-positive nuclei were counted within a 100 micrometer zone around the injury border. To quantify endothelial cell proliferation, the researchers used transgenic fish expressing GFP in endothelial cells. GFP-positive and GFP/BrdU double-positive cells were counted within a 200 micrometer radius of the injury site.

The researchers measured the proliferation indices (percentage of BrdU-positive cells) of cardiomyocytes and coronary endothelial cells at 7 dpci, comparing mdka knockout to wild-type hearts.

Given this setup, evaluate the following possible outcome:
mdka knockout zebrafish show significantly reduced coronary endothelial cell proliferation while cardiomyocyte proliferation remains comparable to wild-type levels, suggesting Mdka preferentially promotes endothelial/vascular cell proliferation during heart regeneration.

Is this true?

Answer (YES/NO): YES